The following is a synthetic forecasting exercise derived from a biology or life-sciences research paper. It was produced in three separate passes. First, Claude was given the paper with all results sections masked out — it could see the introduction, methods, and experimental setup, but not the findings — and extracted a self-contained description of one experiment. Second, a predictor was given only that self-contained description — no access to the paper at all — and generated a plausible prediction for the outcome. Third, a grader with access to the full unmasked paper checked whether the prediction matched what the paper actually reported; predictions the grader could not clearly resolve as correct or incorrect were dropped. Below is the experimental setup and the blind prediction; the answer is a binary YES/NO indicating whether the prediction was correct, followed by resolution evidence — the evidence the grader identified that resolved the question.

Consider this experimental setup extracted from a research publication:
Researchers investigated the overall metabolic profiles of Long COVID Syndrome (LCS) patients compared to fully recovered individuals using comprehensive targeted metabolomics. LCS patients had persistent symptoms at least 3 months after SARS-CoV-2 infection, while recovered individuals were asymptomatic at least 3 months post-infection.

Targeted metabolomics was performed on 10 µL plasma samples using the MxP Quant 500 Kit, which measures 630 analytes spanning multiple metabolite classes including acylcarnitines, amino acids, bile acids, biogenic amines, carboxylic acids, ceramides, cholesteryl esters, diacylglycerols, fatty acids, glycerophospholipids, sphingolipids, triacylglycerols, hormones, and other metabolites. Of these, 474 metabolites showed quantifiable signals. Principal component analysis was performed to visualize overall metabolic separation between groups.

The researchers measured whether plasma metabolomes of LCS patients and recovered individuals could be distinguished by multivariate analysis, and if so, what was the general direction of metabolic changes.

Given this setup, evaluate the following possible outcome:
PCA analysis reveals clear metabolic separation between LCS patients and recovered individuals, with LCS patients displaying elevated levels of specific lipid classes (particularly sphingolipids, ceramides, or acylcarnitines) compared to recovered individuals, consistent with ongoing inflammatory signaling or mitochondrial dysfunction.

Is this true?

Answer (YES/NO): NO